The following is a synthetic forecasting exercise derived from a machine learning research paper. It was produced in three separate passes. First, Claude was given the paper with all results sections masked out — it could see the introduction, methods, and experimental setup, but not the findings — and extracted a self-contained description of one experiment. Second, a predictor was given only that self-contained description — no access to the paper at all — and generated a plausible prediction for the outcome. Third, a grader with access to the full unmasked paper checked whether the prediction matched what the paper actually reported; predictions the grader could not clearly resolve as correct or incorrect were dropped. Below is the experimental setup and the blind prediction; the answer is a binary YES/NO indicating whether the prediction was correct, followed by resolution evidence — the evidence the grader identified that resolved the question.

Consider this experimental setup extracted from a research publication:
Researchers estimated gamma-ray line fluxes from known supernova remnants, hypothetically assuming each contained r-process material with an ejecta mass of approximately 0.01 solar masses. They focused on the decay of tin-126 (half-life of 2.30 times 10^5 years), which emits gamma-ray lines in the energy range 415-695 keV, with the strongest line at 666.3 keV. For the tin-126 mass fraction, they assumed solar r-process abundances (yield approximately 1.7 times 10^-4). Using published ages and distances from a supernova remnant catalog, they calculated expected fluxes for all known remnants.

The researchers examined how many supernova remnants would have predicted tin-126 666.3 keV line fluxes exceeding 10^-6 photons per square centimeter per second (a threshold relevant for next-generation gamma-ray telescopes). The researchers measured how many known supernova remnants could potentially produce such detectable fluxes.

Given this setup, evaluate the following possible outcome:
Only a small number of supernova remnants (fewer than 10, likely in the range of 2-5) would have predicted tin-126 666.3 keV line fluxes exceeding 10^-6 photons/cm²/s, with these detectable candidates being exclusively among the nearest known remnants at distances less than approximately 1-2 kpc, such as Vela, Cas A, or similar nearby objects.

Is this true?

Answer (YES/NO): NO